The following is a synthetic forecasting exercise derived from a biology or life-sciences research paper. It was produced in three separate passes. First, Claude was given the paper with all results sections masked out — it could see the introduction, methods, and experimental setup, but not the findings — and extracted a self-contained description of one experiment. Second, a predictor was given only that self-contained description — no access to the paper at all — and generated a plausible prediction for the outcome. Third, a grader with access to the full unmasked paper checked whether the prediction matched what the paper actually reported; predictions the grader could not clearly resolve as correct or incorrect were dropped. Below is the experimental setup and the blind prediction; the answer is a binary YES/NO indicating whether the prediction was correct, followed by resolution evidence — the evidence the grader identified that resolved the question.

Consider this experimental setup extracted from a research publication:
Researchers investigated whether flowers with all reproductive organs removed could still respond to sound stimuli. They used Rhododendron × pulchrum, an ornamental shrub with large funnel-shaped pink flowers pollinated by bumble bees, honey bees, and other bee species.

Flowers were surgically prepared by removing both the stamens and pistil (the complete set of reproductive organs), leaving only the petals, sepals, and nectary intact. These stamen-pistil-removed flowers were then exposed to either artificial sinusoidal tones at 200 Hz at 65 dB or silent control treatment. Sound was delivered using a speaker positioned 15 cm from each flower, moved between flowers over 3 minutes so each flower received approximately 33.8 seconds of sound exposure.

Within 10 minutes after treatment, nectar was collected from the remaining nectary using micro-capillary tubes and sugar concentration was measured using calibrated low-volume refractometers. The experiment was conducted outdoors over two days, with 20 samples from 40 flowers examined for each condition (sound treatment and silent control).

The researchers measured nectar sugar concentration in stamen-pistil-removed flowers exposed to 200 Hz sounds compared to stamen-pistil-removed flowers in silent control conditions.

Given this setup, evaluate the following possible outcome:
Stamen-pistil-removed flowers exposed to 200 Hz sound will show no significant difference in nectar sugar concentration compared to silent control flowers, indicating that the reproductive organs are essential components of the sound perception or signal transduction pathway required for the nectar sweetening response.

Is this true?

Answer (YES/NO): YES